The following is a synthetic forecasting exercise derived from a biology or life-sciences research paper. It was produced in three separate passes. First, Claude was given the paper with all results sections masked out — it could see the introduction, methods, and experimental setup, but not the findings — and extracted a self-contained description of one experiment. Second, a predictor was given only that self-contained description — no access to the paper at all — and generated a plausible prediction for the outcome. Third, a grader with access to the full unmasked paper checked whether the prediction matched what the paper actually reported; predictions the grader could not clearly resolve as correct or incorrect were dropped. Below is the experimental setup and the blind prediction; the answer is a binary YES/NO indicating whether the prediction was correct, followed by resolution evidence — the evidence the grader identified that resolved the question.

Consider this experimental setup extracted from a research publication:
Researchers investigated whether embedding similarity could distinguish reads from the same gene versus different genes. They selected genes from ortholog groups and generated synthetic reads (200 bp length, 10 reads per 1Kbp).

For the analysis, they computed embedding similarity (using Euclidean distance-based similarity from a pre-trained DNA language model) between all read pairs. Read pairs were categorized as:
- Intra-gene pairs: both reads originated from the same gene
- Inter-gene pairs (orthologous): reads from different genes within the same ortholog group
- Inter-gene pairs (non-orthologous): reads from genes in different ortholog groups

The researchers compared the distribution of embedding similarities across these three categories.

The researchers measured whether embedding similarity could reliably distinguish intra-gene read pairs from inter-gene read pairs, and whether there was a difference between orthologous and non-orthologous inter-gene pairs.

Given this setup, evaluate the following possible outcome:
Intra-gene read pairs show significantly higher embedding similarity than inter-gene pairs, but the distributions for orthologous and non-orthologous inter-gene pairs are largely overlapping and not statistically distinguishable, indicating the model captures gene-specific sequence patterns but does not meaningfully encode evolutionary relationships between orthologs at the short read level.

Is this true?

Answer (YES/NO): NO